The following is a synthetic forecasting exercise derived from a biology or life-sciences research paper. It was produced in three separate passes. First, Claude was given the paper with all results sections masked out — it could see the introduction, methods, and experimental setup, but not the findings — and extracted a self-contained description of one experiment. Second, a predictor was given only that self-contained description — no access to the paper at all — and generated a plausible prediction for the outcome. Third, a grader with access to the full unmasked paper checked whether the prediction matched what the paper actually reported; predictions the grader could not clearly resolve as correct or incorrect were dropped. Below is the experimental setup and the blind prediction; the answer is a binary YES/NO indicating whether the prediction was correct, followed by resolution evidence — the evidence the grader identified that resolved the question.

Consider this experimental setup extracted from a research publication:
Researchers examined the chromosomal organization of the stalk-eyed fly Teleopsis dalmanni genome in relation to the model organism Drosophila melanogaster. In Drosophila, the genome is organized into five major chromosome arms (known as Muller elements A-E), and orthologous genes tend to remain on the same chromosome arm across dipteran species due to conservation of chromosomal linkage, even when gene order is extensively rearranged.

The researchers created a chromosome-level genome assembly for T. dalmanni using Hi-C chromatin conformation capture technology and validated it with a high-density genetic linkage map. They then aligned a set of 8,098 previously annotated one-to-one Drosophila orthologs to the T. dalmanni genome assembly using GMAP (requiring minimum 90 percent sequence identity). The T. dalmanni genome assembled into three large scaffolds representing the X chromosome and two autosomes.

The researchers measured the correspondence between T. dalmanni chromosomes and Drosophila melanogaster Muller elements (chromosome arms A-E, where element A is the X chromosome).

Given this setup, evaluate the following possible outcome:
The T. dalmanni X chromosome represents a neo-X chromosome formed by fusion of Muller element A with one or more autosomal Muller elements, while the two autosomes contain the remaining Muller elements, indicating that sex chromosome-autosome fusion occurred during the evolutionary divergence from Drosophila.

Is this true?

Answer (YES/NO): NO